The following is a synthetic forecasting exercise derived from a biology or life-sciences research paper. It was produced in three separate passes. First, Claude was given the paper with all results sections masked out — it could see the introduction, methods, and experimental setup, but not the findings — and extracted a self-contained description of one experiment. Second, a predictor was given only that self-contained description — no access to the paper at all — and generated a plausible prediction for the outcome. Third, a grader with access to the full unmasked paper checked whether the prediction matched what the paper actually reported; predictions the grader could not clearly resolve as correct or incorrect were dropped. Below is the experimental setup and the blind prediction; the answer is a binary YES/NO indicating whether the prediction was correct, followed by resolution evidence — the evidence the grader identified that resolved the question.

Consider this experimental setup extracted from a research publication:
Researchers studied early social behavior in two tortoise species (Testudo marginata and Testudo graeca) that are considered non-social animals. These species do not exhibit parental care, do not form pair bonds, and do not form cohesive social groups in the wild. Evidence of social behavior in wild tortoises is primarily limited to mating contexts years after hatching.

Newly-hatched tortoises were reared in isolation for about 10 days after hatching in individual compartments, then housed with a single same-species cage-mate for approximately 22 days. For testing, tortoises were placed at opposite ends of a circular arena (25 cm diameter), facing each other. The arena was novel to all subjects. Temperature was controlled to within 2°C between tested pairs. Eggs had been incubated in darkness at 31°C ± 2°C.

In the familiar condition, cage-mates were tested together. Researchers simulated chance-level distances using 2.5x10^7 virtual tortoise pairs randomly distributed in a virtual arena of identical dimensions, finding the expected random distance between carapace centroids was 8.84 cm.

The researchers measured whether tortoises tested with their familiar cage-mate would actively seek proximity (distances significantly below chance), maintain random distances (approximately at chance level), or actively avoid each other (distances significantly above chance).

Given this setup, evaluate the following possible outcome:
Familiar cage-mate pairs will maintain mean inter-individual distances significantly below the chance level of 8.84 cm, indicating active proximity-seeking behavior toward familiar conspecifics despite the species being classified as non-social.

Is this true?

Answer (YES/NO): NO